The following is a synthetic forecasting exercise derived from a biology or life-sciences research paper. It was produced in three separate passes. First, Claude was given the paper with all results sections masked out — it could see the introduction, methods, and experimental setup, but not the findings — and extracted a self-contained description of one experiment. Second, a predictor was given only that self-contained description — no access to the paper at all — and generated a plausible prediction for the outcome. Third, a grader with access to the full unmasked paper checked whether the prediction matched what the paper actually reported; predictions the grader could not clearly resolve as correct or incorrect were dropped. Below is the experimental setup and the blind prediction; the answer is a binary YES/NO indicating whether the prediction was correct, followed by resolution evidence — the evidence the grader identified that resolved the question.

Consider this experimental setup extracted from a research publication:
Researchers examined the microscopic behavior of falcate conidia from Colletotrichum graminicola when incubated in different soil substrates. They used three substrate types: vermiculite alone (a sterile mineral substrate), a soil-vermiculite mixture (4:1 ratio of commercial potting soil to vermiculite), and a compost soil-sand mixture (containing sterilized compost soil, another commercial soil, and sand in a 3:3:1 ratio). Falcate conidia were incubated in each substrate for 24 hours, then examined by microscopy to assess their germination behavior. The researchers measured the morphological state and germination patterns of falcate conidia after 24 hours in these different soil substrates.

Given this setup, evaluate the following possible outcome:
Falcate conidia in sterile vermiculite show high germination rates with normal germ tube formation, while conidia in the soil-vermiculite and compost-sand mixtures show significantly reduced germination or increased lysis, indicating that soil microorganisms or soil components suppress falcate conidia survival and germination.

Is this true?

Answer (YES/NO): NO